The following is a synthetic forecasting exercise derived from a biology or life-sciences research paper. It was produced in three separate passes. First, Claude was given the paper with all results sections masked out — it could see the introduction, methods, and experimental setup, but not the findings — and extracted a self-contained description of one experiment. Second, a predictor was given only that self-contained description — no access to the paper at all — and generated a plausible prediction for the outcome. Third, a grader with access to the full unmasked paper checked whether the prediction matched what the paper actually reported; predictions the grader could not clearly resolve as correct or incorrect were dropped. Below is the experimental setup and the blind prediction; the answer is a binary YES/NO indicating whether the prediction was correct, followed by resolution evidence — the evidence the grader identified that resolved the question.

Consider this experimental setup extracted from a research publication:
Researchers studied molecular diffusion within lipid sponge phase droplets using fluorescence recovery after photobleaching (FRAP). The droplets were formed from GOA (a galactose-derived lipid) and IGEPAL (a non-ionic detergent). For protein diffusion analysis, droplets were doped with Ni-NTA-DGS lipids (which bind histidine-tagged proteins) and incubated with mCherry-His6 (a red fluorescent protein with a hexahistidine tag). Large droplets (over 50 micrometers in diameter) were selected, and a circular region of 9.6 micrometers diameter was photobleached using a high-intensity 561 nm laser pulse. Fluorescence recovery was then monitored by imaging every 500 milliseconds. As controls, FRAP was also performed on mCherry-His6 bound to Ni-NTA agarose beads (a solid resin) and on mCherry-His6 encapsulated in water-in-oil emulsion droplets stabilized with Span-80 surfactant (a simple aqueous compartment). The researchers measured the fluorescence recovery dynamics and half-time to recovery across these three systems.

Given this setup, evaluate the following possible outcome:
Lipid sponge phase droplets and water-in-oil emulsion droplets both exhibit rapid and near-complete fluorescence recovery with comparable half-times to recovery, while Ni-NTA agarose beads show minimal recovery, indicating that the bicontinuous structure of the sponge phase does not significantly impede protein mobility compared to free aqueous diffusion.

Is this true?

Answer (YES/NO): NO